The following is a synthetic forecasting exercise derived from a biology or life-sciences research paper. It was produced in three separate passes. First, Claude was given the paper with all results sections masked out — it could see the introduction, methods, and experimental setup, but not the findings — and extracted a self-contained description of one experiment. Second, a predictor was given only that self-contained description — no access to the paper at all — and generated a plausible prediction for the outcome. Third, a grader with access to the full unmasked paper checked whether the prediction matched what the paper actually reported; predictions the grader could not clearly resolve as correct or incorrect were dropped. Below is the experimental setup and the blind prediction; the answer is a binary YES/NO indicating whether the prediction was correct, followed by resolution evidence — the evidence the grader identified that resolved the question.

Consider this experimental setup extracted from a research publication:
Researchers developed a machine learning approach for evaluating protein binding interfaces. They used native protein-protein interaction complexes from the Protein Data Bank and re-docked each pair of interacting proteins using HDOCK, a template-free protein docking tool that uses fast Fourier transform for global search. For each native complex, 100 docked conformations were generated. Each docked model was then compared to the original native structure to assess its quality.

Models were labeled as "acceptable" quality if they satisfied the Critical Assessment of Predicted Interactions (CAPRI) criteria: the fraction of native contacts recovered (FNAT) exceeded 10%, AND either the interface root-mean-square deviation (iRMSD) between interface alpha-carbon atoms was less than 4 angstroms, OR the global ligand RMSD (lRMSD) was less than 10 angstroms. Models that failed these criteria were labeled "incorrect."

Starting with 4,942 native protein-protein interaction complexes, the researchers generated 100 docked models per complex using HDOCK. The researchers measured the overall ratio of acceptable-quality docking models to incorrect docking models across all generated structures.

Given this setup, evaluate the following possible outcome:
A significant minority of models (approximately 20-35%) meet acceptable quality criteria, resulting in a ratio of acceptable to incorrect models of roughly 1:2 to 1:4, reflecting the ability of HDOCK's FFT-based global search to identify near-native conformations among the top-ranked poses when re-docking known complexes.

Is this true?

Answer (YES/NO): NO